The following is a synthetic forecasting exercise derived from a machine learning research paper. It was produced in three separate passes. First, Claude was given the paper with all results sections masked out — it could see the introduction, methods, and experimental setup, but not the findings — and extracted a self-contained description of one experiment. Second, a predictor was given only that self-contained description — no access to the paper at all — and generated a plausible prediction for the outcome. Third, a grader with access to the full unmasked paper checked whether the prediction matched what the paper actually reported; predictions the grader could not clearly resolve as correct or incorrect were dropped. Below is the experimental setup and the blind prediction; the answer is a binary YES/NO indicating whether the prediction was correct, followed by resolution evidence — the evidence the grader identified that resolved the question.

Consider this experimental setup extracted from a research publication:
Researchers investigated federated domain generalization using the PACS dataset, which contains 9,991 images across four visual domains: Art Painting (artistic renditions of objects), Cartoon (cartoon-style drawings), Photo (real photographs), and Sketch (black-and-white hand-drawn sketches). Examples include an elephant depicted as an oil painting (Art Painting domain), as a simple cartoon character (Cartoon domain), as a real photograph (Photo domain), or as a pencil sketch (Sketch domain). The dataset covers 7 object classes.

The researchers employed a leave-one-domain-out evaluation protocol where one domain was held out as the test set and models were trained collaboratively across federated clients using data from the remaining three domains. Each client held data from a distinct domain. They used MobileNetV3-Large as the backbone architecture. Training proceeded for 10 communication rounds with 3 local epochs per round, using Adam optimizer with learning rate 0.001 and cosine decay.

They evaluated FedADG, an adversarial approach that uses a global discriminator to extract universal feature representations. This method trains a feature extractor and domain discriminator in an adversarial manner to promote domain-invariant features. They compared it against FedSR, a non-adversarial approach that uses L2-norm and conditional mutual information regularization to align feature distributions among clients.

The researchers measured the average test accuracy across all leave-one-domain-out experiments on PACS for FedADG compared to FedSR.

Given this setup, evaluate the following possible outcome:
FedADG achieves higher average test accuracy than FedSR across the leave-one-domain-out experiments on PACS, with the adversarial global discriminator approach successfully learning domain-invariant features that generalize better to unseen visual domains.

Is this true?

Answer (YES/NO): NO